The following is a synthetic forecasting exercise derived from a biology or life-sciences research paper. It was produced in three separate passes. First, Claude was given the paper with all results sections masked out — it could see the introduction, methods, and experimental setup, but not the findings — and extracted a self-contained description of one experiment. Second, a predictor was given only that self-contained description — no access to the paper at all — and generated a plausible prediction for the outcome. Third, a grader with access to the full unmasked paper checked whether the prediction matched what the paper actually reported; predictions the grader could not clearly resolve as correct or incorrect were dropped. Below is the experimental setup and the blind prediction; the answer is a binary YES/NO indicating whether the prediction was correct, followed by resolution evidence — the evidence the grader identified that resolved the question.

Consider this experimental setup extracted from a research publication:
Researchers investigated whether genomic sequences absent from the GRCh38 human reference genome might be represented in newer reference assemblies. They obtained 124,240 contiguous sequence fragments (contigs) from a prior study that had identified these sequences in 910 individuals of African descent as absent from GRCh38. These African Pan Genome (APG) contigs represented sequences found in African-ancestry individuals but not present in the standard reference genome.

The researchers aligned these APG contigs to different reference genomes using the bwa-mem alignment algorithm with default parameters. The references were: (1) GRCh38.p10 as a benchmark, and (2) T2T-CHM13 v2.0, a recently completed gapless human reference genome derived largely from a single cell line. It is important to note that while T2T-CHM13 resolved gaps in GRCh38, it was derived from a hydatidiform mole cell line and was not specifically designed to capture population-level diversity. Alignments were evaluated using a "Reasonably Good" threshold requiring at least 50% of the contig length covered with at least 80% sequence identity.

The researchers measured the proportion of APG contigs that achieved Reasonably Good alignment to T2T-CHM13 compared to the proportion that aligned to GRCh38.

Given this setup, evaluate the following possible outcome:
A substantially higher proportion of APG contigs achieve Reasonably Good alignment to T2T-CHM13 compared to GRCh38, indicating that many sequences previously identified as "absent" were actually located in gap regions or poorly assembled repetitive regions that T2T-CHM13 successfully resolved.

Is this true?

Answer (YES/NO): YES